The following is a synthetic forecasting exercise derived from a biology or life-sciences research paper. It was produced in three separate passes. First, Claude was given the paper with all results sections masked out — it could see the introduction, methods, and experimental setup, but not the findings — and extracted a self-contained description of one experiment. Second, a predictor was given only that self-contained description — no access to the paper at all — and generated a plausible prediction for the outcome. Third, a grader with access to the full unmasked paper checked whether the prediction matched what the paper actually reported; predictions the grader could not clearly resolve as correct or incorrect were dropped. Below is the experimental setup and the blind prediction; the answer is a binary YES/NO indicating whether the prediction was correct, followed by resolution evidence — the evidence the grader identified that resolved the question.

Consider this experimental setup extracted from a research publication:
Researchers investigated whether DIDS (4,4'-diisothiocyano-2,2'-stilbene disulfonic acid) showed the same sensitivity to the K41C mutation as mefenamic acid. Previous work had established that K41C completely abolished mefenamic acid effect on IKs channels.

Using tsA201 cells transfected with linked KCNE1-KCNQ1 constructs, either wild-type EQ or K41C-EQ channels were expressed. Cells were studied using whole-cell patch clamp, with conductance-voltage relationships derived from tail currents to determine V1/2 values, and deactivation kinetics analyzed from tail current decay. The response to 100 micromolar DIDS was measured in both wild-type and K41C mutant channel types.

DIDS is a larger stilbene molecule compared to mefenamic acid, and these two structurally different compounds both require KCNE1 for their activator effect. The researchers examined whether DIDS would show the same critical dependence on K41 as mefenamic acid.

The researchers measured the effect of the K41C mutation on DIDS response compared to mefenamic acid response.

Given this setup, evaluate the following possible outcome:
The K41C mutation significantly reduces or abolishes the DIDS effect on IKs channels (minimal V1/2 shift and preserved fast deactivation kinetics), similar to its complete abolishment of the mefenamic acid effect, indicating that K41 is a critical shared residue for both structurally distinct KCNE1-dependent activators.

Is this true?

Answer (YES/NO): NO